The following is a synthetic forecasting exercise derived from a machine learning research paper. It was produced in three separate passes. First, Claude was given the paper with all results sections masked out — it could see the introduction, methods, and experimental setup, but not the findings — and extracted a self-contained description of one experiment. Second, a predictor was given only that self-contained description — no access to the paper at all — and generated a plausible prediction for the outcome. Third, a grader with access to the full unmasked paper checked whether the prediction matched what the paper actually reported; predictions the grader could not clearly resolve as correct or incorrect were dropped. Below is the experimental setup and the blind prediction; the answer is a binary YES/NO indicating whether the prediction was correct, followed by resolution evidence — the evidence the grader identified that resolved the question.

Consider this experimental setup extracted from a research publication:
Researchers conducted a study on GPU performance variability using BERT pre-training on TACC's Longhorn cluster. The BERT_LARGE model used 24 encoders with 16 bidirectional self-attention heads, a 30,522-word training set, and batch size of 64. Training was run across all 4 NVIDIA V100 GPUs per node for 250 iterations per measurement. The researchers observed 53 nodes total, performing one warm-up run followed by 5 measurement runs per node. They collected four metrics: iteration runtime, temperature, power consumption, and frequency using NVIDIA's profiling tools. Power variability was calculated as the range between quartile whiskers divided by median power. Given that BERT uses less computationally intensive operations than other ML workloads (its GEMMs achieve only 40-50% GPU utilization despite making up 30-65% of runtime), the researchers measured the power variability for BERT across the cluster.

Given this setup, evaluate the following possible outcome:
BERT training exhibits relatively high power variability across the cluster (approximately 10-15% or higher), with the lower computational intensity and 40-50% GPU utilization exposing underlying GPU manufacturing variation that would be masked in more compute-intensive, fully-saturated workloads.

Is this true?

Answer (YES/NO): NO